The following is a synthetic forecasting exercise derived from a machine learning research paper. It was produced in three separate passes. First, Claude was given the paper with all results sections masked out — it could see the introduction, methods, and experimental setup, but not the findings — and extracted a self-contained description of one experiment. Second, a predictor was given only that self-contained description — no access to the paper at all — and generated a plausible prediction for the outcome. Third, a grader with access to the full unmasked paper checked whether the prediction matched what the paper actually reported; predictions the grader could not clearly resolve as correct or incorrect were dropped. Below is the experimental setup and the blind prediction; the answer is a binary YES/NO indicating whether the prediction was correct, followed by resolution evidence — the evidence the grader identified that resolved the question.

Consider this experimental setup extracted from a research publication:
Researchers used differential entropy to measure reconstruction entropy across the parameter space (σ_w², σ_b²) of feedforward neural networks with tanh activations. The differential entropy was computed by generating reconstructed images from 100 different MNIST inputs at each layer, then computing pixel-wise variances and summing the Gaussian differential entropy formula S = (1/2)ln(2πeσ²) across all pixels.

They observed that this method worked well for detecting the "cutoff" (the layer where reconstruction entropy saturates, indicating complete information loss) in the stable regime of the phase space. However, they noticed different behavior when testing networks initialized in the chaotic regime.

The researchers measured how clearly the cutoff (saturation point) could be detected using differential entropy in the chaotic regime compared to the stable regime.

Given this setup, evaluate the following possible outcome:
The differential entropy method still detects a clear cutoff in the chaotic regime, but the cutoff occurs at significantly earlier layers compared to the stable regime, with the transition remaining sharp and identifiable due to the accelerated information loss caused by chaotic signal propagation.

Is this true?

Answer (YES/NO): NO